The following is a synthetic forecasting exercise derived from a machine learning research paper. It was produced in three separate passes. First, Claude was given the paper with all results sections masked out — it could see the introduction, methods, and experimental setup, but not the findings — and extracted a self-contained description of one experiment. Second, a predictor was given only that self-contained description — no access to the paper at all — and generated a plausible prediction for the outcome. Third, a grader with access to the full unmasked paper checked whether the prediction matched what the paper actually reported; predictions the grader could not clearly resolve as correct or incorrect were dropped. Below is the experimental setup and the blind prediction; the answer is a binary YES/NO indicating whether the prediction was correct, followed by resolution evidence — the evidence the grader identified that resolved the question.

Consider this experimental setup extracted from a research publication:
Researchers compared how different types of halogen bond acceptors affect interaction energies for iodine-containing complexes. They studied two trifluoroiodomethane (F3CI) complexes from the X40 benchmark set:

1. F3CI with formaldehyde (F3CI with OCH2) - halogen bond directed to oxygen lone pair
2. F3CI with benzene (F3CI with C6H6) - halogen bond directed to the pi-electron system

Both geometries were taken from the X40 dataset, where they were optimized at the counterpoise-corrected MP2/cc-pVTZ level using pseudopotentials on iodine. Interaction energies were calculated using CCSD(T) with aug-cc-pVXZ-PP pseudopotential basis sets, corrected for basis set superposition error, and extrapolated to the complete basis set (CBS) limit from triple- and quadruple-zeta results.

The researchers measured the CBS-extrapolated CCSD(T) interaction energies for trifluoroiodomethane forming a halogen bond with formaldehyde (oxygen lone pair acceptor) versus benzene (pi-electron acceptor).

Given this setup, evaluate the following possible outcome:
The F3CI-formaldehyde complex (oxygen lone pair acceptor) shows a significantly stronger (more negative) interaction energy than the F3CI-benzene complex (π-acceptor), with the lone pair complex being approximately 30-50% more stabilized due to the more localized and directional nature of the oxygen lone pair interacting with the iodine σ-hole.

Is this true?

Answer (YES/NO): NO